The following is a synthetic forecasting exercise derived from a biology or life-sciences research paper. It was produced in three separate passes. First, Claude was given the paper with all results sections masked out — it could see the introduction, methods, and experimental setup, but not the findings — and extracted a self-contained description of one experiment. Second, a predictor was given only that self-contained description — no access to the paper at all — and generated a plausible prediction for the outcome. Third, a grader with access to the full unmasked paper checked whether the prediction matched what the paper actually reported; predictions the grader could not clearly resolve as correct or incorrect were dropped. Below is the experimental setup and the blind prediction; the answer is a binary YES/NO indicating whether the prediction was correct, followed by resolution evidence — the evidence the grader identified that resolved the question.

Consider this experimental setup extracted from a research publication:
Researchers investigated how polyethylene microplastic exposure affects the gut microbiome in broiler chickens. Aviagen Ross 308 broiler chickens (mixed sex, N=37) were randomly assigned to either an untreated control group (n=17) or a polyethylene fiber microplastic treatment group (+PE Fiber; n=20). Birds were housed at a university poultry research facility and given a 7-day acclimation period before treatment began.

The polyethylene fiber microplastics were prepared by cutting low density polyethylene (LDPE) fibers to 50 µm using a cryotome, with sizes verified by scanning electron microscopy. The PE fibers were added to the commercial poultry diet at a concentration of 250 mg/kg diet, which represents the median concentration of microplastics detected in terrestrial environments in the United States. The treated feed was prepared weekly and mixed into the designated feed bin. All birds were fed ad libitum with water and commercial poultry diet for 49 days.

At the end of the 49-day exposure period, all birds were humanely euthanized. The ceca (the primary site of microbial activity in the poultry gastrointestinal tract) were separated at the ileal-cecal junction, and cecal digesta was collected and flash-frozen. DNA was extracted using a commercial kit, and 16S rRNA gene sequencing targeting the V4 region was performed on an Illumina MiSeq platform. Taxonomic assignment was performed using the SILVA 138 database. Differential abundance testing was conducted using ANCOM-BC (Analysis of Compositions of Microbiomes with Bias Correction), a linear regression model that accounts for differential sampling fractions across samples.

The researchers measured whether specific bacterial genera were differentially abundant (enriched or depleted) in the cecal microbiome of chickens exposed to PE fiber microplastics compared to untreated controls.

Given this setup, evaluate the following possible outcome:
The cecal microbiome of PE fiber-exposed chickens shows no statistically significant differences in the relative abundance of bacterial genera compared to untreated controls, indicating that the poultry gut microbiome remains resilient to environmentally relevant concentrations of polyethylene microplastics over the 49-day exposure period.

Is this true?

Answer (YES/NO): NO